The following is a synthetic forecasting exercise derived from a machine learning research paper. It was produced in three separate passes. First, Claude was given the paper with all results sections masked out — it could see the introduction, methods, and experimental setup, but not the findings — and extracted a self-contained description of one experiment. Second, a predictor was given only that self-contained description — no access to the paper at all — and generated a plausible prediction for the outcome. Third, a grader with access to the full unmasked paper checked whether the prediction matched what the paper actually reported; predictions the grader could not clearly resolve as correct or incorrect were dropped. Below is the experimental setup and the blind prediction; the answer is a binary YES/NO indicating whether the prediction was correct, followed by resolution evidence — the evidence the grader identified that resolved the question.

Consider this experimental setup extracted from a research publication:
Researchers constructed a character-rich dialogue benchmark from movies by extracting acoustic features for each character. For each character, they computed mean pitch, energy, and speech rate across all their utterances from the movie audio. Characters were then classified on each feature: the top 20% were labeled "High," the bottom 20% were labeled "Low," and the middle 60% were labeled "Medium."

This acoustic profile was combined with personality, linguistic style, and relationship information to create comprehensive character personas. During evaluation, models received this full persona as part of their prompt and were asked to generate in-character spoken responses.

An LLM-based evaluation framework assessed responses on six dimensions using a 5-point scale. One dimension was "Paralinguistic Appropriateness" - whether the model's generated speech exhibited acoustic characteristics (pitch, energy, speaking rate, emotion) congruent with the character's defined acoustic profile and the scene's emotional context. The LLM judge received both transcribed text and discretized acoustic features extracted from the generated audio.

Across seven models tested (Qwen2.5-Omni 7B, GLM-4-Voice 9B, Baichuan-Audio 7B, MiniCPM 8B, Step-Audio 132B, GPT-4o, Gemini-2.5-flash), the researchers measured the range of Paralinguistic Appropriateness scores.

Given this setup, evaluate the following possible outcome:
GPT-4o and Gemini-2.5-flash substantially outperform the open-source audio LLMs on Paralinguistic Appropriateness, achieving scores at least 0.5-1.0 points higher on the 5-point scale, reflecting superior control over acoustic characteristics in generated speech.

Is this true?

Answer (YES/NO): NO